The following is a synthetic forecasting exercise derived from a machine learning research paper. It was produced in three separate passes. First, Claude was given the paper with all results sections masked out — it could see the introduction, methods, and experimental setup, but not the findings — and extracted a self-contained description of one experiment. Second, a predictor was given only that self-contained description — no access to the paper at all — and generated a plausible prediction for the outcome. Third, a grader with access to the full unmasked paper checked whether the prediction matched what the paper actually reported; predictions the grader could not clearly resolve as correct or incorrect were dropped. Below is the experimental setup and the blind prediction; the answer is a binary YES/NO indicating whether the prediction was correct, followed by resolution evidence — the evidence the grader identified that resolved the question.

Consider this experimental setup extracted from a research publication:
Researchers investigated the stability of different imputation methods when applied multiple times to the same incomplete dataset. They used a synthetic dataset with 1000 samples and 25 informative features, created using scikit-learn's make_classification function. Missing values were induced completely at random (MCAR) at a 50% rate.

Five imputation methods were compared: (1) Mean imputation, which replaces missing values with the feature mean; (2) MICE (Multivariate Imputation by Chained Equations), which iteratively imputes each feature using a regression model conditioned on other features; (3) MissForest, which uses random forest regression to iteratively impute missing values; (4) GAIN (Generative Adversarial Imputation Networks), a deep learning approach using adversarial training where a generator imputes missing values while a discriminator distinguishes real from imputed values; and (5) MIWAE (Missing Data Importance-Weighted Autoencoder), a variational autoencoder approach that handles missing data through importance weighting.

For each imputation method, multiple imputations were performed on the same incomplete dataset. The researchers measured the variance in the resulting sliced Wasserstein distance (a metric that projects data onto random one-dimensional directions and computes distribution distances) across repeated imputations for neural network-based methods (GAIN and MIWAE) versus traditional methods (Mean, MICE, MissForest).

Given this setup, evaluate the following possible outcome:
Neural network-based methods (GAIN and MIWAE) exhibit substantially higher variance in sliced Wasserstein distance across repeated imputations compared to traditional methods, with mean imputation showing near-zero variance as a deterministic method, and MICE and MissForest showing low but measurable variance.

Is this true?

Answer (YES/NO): YES